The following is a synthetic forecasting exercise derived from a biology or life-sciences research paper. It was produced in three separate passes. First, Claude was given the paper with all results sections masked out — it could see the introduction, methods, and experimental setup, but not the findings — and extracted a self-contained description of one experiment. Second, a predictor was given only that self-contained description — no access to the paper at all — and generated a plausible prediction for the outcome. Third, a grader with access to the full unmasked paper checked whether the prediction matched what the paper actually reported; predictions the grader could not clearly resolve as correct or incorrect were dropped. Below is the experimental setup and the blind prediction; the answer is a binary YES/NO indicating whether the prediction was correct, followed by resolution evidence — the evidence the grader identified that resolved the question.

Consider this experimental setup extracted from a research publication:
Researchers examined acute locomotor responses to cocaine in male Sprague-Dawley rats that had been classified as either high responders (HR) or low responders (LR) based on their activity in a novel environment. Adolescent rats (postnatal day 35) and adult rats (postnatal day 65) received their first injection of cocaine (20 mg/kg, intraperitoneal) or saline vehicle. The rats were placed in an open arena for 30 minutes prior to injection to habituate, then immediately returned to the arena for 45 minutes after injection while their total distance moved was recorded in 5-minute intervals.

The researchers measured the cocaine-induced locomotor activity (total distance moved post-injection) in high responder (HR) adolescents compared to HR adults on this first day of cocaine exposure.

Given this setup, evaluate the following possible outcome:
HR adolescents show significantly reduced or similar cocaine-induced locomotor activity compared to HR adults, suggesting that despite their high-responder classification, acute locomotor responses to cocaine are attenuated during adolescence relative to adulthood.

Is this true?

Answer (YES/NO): NO